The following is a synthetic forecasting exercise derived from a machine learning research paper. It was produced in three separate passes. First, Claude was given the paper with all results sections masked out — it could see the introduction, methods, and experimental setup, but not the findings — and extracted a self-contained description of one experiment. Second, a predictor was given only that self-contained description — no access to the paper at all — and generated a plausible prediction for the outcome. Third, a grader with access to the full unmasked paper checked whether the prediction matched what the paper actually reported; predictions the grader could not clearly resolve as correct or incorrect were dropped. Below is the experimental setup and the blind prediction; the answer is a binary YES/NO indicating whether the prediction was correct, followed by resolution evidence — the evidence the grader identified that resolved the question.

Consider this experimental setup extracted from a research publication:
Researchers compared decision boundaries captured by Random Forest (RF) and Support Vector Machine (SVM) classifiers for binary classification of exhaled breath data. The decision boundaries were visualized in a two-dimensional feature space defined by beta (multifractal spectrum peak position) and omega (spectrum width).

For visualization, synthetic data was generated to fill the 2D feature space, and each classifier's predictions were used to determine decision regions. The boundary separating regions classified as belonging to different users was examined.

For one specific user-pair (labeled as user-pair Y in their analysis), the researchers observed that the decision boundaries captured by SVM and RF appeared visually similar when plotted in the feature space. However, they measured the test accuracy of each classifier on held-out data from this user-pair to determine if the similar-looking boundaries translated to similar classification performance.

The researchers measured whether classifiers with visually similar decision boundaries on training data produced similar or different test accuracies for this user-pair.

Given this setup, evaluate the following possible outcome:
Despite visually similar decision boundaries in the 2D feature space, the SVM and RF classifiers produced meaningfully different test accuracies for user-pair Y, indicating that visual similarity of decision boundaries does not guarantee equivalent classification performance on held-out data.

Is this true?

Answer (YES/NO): YES